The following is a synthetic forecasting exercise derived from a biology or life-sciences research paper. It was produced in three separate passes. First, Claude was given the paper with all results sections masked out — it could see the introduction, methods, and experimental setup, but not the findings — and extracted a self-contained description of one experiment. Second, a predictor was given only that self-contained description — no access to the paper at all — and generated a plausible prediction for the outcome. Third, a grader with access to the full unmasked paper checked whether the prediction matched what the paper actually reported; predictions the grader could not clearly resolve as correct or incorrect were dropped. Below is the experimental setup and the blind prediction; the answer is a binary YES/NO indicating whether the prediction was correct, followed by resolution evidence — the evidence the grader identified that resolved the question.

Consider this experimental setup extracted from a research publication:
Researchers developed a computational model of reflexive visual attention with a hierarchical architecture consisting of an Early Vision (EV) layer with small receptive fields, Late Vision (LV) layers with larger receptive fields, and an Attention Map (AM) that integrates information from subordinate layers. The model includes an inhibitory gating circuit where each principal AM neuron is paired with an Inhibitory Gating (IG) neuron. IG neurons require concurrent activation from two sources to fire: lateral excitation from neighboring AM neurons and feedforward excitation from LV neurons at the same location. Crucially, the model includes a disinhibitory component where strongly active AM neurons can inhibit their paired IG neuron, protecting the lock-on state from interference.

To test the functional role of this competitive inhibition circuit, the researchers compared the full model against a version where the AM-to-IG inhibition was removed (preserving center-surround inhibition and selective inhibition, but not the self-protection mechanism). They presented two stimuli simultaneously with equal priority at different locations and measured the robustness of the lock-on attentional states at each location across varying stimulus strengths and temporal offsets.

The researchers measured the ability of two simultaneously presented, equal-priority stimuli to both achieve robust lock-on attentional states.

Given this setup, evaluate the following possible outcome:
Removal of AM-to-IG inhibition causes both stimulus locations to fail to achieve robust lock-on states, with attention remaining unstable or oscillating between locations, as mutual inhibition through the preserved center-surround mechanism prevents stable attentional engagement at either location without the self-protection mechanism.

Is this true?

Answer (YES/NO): YES